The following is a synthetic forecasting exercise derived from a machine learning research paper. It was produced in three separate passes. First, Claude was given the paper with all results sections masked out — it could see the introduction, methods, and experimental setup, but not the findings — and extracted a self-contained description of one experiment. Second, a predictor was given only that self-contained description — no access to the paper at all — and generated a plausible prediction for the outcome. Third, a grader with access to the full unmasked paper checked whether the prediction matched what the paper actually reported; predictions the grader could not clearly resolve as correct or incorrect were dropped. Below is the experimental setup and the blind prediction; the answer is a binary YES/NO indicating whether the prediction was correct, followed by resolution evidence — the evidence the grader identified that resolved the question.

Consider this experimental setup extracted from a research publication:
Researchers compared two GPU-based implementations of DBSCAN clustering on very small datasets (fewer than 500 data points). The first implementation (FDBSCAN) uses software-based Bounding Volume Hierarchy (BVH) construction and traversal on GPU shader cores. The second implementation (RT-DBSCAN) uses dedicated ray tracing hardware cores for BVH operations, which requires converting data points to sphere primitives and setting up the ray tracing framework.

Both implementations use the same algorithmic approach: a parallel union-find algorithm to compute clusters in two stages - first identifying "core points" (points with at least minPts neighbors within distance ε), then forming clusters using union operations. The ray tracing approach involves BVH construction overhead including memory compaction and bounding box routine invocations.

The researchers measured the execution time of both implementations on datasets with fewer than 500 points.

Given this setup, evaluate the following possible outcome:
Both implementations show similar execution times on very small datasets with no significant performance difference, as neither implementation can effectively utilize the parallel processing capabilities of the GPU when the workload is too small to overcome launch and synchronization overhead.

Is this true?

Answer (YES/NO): NO